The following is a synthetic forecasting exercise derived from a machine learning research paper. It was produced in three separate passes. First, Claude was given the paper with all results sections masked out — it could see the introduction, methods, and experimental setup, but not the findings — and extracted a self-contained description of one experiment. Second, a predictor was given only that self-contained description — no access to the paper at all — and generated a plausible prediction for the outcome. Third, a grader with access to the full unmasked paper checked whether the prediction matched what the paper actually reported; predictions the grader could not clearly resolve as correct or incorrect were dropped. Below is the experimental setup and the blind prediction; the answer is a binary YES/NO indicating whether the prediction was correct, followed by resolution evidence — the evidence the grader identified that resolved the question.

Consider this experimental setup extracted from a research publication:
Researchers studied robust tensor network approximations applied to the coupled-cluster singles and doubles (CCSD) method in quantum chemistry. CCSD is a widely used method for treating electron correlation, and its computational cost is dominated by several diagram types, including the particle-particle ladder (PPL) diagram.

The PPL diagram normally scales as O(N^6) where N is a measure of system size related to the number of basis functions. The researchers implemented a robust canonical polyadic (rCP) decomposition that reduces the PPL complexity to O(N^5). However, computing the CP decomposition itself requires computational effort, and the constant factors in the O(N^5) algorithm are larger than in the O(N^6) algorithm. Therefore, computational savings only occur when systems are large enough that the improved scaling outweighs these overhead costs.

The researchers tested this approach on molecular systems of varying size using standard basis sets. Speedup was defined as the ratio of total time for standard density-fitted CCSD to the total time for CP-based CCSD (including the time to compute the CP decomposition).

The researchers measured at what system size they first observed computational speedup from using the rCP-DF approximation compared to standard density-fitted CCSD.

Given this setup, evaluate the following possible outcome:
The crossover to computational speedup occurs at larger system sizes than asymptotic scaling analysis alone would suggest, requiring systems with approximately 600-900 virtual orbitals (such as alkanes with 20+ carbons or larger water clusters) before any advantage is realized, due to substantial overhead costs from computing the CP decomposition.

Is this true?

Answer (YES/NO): NO